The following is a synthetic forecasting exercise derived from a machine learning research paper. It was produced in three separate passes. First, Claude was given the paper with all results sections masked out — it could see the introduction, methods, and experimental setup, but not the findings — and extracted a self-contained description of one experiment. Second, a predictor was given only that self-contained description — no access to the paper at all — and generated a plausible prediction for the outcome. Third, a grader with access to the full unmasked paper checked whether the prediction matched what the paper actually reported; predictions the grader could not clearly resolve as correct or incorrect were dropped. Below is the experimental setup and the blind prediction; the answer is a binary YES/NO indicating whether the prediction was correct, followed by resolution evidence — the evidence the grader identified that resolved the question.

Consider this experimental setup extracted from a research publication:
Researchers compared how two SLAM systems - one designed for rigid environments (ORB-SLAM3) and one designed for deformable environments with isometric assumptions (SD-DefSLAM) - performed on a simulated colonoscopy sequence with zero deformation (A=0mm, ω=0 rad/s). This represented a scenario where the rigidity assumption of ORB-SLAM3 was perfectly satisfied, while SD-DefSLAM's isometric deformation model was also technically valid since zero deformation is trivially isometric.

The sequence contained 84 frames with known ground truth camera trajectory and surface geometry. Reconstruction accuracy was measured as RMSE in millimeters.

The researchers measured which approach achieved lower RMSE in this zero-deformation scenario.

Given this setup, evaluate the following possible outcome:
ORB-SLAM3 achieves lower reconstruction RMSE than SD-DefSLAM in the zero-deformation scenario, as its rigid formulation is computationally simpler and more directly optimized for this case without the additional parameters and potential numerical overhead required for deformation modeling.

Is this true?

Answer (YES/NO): YES